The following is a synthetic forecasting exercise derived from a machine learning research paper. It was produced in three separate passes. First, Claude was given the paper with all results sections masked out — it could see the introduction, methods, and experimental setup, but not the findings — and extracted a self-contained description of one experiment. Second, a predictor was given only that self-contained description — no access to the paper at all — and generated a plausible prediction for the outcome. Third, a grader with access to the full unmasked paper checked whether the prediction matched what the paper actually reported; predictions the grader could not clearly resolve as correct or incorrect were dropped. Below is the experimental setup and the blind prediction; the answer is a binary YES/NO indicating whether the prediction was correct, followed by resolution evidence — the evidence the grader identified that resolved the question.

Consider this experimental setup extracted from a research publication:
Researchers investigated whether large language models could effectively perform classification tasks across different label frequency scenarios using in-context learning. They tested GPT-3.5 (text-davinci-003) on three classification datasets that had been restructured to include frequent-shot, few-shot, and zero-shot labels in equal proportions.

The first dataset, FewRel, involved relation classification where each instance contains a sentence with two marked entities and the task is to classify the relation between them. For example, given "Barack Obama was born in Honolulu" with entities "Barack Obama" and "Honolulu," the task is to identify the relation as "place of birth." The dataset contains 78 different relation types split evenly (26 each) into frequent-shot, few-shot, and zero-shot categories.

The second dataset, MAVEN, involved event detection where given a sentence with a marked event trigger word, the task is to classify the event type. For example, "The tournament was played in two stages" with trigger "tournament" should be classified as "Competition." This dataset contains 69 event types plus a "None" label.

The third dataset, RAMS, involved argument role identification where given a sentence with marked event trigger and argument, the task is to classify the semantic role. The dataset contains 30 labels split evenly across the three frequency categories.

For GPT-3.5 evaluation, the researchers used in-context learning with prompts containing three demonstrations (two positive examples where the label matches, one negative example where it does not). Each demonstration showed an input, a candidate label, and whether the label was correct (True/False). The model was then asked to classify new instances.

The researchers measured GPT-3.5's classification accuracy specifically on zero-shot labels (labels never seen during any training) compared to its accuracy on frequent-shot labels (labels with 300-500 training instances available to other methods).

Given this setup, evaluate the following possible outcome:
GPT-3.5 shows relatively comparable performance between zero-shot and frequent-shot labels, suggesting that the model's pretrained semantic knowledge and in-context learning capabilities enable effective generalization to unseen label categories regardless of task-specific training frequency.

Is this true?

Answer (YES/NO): NO